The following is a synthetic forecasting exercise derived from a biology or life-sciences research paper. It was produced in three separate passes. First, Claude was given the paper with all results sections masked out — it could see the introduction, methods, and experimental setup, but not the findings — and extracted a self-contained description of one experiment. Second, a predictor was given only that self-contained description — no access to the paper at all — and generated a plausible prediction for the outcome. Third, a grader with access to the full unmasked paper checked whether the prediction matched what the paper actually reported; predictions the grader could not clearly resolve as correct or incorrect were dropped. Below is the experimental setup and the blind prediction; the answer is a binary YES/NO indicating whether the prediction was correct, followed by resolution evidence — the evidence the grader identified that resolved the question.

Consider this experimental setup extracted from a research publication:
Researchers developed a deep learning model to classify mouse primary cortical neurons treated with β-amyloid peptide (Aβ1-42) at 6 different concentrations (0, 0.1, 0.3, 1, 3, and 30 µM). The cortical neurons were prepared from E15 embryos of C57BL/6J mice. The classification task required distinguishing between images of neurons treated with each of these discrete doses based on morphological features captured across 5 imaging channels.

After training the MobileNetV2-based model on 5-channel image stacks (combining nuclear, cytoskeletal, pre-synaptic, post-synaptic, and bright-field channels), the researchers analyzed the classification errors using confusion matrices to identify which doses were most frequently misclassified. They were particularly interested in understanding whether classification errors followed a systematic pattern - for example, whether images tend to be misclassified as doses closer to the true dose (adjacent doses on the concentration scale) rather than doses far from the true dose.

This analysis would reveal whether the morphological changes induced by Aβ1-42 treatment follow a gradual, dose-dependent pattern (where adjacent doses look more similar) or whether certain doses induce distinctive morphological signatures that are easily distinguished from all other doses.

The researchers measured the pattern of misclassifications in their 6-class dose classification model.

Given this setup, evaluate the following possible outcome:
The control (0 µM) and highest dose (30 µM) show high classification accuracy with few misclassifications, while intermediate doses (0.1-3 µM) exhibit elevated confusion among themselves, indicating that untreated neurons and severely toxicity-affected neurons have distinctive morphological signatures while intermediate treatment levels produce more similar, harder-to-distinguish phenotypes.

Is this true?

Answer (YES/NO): NO